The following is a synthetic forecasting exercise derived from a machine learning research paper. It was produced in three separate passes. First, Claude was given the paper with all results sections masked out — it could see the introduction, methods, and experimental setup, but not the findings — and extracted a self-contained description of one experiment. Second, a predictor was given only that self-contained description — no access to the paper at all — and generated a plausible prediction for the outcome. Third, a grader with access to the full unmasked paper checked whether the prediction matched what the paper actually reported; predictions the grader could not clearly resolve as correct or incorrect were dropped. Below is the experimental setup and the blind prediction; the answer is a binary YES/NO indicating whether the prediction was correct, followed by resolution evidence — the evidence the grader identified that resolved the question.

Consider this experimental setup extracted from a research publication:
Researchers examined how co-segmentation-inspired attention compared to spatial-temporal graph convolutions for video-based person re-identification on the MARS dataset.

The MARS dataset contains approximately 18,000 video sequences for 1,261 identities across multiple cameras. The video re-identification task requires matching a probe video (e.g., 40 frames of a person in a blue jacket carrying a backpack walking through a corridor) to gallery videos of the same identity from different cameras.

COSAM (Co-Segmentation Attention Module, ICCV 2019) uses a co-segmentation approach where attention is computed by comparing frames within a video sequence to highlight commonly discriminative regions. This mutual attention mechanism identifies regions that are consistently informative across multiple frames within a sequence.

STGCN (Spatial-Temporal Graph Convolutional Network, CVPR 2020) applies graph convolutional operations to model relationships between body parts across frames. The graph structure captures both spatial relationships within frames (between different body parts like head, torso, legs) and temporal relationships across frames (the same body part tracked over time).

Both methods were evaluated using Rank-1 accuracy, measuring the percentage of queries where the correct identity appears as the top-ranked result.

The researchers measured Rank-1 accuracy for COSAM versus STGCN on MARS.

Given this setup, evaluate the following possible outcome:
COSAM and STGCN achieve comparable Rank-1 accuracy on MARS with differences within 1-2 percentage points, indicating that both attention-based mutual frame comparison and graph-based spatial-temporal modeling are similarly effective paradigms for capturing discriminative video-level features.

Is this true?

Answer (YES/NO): NO